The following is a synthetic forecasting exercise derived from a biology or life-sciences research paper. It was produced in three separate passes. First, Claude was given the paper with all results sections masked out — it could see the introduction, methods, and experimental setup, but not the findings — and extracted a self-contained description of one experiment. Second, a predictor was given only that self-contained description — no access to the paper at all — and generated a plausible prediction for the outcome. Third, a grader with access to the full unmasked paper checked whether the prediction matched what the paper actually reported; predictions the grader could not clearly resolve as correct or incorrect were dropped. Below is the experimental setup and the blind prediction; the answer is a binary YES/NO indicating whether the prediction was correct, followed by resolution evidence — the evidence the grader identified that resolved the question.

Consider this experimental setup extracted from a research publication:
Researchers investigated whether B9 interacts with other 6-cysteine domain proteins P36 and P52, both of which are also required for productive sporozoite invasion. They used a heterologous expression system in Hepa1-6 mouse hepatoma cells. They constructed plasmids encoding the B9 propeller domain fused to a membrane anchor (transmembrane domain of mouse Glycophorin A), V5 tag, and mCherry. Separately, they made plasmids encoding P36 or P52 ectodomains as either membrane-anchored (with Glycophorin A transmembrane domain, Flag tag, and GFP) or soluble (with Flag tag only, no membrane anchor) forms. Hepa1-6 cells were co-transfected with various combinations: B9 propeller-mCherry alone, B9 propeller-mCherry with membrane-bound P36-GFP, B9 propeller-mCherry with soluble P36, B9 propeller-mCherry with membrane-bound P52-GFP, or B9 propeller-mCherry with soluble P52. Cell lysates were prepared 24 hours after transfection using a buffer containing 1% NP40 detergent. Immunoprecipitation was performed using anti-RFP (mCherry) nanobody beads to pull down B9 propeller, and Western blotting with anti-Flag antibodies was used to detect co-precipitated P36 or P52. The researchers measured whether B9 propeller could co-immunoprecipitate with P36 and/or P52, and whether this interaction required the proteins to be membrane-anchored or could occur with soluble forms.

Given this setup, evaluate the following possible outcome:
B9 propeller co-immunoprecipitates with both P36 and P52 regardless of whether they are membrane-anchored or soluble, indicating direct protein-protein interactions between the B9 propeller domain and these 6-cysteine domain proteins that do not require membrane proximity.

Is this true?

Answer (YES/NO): YES